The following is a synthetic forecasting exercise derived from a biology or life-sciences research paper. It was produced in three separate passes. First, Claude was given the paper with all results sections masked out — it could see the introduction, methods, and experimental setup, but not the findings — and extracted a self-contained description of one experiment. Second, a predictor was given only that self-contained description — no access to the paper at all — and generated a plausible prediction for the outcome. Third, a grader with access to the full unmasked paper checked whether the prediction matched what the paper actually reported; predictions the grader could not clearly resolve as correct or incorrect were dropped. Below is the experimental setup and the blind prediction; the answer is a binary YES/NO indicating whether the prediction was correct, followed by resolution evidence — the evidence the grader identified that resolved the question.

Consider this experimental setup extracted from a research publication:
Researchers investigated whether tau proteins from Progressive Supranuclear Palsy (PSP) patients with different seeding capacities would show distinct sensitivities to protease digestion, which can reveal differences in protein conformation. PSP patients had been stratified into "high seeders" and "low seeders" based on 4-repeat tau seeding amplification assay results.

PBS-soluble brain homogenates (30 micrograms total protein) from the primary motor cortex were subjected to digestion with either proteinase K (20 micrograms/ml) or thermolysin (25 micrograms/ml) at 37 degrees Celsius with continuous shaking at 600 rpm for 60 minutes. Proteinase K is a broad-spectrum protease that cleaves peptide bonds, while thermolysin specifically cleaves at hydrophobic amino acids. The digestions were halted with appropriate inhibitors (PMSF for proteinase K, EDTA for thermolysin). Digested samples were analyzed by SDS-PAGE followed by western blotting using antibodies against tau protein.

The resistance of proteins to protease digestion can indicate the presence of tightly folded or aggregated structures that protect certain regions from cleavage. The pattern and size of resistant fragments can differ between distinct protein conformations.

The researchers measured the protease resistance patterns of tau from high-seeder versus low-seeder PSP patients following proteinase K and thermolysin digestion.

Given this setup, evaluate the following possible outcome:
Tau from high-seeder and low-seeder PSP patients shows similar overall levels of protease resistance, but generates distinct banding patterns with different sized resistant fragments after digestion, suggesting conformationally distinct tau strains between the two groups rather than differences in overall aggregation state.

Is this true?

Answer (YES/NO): NO